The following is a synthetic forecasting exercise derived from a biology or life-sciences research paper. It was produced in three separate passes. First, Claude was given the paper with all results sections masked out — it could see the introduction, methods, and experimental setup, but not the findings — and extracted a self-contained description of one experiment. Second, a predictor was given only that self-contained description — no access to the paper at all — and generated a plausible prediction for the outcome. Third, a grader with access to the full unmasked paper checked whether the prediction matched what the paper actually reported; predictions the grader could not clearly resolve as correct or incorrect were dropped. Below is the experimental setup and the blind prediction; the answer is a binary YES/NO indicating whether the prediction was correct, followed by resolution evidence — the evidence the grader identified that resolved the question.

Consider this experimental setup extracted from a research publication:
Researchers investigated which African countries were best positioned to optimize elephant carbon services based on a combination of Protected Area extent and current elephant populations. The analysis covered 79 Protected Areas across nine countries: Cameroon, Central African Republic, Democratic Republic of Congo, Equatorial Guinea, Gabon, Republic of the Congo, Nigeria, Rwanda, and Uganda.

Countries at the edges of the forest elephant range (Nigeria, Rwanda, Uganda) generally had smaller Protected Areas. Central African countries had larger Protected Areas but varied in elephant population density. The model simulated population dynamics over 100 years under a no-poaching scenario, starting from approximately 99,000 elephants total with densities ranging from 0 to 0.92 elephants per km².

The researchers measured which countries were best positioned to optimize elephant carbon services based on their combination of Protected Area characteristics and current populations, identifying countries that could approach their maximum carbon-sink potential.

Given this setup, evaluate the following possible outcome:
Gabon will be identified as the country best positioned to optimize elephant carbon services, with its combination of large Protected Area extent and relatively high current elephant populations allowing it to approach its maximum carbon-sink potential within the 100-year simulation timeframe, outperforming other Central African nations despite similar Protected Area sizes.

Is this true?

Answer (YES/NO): NO